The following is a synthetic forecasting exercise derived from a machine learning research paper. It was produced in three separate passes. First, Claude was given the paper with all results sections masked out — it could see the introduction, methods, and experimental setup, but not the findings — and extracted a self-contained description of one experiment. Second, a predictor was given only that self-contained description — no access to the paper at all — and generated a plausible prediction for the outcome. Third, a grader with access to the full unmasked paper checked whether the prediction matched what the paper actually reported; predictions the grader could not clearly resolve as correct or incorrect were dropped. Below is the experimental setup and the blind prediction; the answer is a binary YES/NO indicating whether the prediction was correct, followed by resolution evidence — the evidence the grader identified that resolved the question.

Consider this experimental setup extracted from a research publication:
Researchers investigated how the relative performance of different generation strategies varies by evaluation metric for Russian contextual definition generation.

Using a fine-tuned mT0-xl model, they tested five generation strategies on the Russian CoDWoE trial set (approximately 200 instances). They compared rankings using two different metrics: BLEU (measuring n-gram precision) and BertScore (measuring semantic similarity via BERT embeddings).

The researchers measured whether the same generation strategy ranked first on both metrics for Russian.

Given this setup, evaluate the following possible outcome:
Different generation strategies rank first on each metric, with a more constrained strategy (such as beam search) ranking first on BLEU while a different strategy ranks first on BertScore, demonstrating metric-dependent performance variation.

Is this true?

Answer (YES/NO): YES